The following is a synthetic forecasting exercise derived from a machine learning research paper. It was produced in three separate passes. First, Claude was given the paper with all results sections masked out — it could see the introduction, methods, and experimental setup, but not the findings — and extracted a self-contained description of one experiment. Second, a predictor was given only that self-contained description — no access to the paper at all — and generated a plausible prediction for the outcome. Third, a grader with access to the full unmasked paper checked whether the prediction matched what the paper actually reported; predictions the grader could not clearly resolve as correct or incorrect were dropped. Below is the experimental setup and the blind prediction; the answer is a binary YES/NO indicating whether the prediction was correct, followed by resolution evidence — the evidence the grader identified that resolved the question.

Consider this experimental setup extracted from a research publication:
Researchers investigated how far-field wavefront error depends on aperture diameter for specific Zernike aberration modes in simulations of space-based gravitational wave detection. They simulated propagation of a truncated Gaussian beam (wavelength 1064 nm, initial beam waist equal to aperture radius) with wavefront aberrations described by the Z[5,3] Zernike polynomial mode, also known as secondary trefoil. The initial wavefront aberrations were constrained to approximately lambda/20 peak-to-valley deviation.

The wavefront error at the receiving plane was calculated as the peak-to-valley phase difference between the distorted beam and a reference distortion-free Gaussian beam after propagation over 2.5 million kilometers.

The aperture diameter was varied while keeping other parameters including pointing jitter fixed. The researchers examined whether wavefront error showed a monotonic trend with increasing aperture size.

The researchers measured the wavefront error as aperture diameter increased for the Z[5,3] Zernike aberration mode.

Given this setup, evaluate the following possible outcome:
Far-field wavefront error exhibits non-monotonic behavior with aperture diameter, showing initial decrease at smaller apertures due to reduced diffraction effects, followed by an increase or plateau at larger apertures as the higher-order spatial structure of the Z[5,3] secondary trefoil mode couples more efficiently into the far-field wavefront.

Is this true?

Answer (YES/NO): NO